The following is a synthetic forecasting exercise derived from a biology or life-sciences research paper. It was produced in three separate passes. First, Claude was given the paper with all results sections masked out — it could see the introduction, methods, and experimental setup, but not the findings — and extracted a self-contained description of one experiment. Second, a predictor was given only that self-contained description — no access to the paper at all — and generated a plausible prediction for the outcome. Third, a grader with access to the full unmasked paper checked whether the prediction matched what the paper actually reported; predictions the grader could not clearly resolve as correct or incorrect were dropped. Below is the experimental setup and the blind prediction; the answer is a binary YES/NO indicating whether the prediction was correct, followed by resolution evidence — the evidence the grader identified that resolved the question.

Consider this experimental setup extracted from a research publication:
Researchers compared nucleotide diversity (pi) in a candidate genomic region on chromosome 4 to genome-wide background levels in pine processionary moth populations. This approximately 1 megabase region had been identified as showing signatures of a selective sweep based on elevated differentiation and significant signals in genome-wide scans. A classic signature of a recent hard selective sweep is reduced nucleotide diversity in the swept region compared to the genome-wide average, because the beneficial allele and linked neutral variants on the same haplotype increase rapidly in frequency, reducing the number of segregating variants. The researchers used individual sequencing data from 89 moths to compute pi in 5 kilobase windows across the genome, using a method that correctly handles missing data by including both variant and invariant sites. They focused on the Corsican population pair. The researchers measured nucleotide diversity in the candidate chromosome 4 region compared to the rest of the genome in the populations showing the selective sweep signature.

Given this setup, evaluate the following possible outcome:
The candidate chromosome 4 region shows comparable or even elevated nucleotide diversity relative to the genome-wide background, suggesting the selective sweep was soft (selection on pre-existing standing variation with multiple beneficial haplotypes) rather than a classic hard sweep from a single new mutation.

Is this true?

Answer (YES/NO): NO